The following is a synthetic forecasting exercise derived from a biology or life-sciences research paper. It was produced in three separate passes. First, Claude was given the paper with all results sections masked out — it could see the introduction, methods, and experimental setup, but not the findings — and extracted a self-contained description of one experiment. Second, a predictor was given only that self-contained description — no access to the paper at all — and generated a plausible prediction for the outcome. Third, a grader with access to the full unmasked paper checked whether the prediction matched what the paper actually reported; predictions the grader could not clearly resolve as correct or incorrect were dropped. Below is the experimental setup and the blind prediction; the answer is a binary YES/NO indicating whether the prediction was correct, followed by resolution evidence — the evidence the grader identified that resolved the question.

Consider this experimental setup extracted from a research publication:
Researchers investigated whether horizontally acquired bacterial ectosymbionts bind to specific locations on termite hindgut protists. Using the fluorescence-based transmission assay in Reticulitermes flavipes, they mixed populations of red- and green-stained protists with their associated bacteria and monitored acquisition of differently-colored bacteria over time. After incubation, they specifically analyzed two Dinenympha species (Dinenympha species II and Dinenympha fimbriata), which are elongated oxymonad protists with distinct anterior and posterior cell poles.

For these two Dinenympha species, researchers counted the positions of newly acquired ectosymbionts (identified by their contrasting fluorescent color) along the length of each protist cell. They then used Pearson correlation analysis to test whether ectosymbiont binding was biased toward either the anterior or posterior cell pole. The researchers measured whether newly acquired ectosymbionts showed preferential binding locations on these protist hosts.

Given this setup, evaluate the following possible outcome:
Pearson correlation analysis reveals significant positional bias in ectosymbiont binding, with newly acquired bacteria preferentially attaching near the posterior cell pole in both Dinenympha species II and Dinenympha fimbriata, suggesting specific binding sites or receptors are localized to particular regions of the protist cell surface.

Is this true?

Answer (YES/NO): NO